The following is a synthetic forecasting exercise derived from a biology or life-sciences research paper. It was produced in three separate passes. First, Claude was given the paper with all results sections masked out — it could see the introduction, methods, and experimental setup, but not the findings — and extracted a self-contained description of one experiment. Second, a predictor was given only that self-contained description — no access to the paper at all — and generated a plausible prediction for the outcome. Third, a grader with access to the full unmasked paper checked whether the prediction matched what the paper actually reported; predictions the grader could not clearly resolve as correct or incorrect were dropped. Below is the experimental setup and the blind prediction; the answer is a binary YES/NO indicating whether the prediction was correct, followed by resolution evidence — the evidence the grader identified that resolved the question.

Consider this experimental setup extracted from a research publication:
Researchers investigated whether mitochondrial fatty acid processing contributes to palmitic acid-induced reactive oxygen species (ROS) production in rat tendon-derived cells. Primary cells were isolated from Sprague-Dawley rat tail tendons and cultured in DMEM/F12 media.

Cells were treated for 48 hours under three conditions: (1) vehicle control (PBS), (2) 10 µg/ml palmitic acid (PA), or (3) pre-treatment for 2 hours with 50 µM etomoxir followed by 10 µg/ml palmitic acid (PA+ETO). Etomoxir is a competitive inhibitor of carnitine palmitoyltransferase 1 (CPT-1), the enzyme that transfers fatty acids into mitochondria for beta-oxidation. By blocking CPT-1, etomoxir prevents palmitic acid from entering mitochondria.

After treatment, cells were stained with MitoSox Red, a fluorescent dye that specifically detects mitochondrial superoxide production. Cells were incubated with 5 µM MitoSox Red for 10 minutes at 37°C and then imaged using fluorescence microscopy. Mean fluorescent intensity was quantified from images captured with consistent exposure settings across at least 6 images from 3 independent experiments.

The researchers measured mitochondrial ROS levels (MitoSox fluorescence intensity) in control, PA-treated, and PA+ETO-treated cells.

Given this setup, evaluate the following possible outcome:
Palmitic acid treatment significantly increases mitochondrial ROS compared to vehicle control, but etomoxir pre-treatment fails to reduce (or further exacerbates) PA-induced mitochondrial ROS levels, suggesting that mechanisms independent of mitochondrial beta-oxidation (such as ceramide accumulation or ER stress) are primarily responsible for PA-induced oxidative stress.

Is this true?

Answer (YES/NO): NO